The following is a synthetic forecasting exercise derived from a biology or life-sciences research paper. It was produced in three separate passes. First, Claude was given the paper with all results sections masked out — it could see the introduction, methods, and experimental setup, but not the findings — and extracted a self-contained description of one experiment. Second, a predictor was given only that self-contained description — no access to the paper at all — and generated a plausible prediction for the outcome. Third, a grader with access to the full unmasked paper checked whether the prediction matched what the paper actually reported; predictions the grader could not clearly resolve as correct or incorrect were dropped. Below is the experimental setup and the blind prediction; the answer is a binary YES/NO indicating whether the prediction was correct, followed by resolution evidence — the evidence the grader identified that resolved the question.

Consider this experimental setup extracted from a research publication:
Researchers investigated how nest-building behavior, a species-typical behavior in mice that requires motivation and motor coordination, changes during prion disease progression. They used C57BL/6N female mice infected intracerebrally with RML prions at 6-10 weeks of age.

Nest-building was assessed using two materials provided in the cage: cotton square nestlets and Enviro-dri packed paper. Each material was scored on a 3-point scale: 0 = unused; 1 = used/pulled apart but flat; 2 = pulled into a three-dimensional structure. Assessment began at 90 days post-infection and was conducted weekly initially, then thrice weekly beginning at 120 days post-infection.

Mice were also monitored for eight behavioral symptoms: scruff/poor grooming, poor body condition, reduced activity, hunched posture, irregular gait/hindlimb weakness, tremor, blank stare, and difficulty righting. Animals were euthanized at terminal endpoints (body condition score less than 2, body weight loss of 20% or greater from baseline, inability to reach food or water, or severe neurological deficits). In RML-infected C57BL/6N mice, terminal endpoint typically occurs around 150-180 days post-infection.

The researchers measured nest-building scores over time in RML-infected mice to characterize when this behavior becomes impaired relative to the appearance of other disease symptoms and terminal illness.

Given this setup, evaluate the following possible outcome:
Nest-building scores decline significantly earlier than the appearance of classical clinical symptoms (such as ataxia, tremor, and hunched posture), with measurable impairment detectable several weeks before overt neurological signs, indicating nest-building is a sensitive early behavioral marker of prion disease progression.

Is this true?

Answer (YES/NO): NO